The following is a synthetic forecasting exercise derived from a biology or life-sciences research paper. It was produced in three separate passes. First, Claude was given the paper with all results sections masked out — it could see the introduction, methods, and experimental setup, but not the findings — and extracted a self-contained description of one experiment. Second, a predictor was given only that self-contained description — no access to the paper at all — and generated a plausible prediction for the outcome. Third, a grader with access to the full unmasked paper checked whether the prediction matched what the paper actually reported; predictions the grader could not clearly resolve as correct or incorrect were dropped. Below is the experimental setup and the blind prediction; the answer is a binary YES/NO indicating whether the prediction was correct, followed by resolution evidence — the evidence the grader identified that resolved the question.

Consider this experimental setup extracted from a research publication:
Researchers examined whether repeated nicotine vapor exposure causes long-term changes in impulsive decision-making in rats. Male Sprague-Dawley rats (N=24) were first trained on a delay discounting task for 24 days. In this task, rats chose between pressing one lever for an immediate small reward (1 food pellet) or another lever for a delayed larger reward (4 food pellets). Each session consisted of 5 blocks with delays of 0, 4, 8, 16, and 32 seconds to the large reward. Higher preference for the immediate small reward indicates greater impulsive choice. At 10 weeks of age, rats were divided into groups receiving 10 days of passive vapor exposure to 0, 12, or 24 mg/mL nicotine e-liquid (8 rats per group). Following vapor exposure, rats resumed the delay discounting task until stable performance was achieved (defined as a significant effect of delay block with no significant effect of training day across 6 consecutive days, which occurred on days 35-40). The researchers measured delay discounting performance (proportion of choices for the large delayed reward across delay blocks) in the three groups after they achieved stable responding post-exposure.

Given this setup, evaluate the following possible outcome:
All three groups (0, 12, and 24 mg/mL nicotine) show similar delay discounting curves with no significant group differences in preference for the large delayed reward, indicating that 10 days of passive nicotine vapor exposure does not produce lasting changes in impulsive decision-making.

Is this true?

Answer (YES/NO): YES